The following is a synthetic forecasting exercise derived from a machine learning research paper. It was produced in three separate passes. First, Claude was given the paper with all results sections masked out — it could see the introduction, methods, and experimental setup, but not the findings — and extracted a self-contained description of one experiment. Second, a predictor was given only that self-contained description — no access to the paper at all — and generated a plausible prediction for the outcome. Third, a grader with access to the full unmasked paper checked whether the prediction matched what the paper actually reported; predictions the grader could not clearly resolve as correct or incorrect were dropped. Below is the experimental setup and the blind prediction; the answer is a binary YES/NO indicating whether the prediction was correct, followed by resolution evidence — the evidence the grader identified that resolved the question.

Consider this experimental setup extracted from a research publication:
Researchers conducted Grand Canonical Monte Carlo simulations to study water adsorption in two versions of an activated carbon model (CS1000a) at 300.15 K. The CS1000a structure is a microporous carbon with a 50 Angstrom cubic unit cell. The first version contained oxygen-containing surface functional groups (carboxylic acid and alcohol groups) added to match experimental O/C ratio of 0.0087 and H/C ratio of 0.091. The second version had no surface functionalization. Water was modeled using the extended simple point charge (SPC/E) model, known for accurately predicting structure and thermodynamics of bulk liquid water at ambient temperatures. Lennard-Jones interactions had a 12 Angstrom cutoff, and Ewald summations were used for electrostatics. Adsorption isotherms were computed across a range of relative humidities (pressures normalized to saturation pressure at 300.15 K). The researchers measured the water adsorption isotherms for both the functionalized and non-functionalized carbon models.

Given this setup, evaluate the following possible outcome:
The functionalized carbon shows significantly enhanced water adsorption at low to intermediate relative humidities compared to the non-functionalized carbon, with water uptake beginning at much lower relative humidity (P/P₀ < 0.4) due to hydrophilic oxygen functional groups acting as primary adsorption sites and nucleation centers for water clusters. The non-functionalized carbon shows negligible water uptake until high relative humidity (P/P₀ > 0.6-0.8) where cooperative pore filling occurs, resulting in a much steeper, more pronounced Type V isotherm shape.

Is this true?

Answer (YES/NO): NO